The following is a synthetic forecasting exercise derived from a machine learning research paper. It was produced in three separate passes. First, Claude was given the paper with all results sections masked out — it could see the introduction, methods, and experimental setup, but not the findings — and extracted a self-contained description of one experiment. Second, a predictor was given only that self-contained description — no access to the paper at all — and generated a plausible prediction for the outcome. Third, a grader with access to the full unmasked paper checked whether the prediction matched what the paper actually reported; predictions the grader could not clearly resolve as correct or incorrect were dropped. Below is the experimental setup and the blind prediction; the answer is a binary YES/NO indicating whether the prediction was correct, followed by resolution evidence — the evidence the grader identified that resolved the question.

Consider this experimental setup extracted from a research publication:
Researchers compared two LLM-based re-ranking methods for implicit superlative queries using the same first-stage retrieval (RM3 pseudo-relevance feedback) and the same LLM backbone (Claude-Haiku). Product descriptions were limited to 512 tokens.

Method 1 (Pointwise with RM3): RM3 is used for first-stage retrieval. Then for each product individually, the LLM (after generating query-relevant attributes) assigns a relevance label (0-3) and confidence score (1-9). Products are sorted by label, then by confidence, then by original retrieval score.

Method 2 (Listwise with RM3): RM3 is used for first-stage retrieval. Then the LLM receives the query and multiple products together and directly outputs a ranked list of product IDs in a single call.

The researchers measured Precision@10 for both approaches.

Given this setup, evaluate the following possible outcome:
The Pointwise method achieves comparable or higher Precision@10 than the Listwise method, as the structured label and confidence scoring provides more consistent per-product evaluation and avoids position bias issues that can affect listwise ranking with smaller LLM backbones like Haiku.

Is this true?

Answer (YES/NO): NO